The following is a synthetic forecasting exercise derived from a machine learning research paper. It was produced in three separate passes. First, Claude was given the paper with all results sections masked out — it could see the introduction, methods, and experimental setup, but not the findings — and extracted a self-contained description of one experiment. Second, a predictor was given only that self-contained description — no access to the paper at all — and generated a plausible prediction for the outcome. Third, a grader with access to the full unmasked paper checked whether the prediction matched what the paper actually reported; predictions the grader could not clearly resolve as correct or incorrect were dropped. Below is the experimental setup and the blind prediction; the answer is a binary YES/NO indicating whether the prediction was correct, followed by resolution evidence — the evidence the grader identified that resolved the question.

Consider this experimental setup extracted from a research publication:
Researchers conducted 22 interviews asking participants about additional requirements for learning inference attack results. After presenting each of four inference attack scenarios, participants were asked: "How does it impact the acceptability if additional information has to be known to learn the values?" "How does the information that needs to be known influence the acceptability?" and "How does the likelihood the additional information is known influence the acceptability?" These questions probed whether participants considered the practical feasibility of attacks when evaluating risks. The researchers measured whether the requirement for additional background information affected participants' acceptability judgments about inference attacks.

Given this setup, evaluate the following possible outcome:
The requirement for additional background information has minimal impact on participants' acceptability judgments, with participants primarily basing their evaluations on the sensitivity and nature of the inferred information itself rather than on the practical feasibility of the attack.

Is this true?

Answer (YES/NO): YES